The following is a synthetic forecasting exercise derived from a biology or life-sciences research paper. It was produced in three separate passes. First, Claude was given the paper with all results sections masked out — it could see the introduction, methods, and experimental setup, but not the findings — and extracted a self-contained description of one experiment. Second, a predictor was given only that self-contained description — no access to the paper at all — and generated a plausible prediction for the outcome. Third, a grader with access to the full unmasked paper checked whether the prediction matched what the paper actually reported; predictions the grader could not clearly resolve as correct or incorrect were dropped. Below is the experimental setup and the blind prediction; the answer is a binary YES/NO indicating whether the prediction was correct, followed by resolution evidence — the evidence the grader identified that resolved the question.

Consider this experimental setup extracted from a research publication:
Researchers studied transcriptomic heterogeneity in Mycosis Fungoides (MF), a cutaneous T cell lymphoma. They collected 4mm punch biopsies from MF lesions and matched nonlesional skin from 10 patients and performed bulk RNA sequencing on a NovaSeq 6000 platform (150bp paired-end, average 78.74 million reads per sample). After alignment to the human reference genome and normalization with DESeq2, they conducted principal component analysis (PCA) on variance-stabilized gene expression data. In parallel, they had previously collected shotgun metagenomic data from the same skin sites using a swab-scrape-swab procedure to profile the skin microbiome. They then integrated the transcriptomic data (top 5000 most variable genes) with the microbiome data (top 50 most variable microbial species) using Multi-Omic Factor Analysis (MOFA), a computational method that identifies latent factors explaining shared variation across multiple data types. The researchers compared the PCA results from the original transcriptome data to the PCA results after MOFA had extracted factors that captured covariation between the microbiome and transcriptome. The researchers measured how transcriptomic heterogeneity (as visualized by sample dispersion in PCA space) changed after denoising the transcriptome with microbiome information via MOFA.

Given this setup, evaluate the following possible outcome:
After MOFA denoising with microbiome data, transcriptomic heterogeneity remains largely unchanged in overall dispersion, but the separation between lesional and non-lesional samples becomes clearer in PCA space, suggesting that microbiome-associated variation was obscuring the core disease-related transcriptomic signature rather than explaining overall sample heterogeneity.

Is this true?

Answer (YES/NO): NO